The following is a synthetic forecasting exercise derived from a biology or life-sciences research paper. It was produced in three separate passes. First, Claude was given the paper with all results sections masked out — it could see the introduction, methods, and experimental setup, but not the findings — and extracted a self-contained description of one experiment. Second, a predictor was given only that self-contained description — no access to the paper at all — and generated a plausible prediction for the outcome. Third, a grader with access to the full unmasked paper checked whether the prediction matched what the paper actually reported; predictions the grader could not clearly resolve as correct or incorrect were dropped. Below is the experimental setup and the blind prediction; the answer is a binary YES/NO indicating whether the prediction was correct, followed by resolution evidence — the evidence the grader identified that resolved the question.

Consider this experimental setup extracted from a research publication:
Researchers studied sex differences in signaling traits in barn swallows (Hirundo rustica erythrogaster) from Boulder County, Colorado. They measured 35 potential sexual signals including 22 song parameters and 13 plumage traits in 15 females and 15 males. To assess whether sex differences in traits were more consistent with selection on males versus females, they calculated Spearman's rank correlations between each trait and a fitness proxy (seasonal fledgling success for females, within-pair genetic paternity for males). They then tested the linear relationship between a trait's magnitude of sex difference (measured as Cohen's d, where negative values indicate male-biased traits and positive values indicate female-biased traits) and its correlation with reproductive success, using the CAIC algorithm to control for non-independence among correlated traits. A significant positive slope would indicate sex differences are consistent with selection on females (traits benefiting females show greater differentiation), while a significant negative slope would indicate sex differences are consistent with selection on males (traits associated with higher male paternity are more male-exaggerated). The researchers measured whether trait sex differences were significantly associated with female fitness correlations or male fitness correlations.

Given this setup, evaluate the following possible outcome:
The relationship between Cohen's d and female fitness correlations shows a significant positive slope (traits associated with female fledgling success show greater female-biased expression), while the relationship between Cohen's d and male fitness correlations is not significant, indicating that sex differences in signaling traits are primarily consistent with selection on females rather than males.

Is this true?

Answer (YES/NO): YES